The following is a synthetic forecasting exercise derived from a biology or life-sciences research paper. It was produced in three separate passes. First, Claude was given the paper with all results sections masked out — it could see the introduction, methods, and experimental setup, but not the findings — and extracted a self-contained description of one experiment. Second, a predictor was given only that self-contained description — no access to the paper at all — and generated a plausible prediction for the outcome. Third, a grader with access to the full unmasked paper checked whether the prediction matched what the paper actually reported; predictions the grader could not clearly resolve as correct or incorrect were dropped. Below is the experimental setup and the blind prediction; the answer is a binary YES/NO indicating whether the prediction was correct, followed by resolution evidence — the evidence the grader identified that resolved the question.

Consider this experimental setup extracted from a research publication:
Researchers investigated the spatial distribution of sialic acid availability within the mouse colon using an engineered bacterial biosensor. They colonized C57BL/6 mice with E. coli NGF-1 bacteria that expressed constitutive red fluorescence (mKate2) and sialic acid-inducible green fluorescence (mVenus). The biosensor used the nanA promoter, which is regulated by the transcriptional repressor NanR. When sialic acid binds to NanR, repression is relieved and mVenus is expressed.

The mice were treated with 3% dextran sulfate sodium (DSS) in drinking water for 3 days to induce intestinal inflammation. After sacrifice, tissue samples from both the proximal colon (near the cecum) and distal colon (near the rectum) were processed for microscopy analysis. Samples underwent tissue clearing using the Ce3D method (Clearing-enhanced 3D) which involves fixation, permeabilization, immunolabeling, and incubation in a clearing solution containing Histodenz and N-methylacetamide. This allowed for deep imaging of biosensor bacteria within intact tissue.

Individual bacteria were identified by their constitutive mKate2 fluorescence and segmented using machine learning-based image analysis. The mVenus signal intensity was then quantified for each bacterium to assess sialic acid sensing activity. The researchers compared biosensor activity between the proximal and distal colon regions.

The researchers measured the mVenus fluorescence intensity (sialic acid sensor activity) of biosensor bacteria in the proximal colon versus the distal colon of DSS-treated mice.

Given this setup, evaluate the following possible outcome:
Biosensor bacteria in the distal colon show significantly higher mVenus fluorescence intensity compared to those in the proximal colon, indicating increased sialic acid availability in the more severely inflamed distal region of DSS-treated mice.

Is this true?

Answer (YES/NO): NO